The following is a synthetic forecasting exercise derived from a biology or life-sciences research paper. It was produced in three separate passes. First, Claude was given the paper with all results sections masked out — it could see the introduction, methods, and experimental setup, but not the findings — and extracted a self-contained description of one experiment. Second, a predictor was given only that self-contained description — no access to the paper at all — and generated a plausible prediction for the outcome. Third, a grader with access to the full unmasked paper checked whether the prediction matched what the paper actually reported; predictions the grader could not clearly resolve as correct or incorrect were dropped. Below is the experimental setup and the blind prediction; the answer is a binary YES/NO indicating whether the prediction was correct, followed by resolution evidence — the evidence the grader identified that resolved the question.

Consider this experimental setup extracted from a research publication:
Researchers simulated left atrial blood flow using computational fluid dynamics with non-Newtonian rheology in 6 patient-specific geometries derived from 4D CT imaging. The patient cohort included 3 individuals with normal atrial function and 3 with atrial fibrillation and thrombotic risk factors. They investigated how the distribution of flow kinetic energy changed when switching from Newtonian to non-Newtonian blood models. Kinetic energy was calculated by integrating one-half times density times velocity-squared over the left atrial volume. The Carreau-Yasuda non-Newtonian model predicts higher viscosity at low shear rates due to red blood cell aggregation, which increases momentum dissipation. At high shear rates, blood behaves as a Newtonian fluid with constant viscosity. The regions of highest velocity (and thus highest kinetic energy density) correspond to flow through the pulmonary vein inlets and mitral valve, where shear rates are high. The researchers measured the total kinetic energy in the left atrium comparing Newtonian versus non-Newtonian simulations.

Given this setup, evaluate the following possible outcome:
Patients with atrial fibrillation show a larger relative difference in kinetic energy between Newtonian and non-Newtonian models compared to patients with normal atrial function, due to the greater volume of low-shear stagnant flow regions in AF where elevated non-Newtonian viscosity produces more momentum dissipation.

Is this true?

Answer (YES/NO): NO